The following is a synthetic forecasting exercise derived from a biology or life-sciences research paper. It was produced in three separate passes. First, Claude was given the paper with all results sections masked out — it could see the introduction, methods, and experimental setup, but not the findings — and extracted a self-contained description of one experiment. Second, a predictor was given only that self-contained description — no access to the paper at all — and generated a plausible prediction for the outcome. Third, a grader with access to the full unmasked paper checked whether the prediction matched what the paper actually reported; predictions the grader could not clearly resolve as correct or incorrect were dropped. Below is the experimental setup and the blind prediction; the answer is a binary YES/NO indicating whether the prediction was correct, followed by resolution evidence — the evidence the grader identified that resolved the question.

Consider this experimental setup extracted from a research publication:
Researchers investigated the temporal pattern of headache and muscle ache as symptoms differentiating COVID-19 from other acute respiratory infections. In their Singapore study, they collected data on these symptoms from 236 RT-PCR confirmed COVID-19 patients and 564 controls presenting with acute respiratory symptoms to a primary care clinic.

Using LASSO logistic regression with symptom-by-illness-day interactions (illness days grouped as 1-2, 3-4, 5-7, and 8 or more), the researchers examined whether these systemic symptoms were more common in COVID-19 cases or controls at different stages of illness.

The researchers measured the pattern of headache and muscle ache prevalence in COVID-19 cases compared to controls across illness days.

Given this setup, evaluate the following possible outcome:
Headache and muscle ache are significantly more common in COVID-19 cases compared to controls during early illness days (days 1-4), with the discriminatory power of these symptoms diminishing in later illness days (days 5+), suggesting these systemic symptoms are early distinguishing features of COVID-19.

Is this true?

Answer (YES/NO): NO